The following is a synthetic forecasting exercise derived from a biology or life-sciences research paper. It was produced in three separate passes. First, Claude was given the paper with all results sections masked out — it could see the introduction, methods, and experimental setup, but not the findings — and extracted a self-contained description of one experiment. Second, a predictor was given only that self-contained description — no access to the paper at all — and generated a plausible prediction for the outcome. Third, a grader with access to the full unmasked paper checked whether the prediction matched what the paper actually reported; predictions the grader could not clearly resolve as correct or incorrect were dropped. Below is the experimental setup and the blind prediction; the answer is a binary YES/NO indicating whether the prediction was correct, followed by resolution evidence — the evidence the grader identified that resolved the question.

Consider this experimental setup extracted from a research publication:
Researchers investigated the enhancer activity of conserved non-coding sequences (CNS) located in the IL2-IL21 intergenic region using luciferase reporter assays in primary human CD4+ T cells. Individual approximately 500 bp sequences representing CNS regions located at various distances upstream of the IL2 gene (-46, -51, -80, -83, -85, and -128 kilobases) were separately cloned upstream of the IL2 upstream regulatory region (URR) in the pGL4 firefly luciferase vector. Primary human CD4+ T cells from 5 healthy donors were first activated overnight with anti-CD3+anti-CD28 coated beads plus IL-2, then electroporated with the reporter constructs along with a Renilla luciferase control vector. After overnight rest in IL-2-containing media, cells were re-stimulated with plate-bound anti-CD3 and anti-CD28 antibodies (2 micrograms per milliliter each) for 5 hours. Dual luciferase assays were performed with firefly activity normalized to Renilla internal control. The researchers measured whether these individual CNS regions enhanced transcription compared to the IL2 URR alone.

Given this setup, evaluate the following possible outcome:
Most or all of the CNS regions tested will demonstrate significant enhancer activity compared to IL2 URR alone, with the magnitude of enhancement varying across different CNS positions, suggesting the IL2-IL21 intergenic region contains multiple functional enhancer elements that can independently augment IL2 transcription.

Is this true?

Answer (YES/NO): YES